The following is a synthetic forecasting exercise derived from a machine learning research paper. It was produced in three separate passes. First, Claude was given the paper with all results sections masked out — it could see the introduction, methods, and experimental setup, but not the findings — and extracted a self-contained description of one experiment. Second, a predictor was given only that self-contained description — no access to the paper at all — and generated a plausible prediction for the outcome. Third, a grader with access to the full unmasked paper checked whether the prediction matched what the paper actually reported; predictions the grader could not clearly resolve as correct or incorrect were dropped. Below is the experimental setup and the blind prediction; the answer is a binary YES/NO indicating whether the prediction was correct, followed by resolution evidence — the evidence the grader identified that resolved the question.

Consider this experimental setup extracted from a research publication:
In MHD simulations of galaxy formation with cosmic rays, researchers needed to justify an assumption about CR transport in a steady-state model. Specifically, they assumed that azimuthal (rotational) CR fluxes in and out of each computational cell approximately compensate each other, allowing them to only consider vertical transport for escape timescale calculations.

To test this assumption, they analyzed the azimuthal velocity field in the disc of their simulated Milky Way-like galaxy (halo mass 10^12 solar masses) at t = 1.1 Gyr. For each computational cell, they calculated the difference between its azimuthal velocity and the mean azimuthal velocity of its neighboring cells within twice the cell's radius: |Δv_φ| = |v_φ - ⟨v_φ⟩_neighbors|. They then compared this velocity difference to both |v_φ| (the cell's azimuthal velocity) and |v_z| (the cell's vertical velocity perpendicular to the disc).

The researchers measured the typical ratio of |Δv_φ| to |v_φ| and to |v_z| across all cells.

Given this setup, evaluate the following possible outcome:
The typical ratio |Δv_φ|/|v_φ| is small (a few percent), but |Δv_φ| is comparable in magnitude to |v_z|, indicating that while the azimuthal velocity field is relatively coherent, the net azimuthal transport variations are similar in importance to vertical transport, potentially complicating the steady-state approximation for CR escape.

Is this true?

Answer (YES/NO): NO